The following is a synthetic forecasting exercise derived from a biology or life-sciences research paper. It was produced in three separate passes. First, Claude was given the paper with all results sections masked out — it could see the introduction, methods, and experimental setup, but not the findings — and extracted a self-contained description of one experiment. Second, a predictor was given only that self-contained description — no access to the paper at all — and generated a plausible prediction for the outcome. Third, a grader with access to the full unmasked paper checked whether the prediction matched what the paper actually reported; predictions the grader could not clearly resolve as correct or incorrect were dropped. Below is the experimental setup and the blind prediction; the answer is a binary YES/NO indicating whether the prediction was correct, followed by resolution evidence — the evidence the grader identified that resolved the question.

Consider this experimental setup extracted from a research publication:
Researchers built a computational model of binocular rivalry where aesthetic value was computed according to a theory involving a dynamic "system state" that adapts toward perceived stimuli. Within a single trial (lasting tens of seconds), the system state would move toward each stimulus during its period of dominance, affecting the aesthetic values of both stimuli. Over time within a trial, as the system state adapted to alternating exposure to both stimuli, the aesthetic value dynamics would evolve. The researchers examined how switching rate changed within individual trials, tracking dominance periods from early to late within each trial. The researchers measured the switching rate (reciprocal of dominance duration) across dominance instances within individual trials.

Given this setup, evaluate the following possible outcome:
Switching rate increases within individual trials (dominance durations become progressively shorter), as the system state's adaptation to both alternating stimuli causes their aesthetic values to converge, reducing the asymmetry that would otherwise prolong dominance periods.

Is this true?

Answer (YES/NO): NO